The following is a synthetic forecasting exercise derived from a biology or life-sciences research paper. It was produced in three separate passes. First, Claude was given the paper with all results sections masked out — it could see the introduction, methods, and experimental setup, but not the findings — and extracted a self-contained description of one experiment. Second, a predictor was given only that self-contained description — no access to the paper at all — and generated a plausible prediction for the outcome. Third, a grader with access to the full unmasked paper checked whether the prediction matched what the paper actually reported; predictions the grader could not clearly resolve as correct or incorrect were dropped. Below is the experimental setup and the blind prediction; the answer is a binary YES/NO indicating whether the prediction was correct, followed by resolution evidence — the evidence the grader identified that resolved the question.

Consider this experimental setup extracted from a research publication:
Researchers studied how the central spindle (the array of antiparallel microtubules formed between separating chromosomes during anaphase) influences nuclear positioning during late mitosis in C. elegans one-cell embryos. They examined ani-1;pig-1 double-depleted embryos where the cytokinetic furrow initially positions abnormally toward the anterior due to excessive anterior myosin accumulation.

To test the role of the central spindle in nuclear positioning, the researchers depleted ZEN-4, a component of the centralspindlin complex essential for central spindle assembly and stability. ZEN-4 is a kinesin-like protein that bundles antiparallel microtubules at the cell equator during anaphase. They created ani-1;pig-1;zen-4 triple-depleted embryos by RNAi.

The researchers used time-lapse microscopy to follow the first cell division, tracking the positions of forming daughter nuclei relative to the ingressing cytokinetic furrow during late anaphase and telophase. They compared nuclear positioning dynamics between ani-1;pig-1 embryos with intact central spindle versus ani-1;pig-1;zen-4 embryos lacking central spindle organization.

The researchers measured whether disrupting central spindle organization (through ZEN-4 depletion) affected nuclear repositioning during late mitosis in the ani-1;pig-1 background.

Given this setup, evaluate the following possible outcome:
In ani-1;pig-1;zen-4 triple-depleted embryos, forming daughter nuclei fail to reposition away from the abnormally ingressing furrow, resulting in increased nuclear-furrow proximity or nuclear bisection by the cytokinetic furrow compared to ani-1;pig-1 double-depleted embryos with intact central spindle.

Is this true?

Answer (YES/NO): NO